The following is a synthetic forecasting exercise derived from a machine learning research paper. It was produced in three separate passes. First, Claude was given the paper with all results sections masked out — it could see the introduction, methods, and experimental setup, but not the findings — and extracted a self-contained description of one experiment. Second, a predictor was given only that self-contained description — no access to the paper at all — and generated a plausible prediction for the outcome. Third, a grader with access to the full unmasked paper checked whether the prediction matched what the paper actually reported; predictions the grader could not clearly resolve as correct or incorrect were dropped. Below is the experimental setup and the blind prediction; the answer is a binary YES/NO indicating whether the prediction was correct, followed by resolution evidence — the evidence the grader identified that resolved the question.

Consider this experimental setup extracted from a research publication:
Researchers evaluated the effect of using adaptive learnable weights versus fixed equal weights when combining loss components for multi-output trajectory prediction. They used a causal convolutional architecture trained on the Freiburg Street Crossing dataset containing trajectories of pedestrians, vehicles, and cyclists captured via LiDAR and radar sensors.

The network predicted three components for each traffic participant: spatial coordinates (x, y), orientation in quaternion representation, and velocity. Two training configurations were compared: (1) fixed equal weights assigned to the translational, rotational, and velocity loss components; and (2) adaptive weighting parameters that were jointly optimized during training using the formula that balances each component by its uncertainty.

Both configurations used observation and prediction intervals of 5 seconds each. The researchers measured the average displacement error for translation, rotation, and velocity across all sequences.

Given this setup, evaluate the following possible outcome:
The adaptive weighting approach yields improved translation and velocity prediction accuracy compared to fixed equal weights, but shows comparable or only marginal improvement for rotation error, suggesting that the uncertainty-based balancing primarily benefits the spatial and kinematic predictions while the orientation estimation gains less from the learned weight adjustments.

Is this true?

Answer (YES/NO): NO